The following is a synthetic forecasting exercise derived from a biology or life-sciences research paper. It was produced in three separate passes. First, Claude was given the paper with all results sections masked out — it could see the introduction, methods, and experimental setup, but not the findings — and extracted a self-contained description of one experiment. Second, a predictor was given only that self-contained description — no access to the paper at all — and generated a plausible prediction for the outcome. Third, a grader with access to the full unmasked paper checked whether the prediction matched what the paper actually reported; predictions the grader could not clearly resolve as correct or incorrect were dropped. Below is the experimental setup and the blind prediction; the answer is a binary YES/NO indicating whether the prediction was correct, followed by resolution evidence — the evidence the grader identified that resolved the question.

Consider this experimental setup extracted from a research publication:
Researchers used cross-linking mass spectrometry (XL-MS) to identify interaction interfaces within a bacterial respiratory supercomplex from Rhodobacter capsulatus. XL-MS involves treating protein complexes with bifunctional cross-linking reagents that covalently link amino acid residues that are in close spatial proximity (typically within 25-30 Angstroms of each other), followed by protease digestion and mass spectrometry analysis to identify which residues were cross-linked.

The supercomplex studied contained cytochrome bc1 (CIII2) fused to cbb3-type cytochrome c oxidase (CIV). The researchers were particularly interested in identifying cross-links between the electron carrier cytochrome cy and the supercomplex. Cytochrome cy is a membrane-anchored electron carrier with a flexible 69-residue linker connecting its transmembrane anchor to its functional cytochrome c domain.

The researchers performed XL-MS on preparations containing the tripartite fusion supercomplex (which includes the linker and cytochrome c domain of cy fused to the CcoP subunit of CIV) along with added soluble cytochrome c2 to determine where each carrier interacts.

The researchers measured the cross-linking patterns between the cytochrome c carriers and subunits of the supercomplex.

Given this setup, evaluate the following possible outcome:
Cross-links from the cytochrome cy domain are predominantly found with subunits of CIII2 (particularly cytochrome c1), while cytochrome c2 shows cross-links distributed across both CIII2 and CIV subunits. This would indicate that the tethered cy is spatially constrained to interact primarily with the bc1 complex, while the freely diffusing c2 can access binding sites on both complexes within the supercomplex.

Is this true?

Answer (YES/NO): YES